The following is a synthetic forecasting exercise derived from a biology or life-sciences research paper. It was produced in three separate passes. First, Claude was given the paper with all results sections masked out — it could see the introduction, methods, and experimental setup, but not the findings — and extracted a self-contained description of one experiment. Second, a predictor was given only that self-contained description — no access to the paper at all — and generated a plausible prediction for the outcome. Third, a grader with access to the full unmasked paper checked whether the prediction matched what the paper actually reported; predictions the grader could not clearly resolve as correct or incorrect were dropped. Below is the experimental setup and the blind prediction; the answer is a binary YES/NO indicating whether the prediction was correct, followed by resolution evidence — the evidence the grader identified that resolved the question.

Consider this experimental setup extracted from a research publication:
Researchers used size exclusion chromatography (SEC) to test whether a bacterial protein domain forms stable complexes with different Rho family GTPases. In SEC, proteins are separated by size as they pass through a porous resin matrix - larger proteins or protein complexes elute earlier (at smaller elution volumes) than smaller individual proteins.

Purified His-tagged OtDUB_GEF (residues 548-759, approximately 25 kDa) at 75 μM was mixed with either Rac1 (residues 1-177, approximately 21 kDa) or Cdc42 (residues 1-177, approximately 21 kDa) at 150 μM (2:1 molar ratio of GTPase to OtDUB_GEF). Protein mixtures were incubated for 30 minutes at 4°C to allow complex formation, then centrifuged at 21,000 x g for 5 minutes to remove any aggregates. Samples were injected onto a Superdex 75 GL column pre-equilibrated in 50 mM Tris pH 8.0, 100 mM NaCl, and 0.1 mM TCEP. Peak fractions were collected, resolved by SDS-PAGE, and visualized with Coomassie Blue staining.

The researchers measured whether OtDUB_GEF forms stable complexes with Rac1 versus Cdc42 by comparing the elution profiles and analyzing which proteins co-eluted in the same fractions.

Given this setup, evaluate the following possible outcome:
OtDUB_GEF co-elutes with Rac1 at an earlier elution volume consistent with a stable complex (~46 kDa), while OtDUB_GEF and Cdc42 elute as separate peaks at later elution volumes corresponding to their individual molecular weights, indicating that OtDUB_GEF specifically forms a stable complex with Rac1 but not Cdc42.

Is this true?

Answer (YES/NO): NO